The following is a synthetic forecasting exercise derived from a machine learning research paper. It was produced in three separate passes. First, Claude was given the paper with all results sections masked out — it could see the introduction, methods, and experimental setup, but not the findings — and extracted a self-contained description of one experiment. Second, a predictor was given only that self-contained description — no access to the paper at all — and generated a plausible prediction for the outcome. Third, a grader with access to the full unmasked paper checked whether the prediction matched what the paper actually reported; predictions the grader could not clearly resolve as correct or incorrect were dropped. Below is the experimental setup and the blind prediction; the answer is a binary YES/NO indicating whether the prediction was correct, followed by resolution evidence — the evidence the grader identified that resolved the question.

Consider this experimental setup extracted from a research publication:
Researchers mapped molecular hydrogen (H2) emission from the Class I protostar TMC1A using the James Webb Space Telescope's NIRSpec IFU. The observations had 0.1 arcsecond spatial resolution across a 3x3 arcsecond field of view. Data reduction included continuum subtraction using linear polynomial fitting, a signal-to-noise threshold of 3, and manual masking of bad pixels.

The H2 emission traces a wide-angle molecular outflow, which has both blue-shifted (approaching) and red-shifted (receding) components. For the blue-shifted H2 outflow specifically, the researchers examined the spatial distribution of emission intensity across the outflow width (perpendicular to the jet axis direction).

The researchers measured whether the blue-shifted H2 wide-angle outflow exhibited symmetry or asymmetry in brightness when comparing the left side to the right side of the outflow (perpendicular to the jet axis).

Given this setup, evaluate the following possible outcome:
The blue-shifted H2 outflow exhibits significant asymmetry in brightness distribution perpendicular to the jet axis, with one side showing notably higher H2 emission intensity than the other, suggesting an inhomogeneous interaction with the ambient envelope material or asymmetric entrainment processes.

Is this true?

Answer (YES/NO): YES